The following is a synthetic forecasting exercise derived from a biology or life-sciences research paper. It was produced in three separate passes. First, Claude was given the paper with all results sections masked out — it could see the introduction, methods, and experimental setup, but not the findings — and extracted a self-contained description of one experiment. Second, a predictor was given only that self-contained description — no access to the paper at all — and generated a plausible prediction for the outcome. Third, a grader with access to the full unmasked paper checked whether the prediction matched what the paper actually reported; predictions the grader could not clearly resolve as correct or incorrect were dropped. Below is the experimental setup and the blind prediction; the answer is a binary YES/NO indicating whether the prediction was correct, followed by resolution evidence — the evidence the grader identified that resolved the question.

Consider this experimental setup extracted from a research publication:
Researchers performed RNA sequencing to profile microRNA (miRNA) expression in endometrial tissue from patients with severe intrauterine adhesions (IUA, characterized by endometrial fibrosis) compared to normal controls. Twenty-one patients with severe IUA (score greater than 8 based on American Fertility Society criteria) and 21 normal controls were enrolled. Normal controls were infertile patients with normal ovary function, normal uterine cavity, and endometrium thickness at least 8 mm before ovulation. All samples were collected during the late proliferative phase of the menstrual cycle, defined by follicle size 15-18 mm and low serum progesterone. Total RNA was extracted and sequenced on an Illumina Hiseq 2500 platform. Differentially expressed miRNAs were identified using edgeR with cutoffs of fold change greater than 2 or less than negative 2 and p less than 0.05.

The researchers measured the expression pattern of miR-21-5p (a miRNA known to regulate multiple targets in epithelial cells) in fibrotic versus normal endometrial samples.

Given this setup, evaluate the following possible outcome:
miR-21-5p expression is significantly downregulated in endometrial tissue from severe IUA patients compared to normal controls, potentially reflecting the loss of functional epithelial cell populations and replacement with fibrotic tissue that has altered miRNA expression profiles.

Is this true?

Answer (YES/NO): YES